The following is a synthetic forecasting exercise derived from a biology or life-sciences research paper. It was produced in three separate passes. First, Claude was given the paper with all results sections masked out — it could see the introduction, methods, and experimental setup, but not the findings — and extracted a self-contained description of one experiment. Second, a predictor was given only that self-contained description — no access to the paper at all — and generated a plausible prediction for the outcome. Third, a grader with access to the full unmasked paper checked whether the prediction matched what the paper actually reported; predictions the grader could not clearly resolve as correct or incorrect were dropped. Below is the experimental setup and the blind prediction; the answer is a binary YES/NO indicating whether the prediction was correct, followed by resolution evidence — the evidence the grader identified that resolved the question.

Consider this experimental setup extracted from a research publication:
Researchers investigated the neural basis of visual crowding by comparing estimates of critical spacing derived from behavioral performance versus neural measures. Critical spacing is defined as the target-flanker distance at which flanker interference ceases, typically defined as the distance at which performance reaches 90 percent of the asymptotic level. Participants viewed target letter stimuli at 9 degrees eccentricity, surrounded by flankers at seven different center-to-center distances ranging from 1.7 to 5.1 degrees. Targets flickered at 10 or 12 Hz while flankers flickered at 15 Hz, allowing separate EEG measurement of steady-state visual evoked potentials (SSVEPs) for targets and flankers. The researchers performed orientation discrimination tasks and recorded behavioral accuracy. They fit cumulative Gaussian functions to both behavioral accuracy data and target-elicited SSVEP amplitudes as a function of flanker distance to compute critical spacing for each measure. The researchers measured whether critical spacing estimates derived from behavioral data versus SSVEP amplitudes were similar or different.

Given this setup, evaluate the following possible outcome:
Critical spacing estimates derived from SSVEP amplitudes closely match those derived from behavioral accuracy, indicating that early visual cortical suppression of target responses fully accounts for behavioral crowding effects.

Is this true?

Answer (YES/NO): NO